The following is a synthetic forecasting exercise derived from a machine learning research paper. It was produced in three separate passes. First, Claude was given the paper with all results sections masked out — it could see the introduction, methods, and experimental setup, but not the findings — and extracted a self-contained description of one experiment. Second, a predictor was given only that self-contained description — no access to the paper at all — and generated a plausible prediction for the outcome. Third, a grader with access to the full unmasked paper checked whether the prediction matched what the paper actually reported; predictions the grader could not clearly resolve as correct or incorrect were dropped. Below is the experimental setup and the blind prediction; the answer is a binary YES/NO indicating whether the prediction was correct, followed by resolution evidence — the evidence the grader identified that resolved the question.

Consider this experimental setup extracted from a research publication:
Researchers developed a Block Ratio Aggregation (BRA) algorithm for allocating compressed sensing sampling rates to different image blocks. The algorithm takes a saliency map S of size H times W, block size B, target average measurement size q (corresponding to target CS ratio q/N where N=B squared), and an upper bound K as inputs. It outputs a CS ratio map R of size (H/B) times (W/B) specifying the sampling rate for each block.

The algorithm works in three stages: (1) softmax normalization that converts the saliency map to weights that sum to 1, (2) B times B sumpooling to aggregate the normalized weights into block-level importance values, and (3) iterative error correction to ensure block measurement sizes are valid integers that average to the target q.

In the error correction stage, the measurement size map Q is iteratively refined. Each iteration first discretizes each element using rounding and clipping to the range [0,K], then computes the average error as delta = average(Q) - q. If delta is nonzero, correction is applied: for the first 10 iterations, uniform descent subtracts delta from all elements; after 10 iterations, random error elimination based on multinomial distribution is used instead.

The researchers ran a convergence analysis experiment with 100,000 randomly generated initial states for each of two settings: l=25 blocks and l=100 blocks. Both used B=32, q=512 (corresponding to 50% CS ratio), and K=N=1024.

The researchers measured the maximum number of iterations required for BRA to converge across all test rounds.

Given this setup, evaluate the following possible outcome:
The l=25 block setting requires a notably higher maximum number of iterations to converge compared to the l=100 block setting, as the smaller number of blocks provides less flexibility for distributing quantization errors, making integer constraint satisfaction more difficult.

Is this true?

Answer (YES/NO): NO